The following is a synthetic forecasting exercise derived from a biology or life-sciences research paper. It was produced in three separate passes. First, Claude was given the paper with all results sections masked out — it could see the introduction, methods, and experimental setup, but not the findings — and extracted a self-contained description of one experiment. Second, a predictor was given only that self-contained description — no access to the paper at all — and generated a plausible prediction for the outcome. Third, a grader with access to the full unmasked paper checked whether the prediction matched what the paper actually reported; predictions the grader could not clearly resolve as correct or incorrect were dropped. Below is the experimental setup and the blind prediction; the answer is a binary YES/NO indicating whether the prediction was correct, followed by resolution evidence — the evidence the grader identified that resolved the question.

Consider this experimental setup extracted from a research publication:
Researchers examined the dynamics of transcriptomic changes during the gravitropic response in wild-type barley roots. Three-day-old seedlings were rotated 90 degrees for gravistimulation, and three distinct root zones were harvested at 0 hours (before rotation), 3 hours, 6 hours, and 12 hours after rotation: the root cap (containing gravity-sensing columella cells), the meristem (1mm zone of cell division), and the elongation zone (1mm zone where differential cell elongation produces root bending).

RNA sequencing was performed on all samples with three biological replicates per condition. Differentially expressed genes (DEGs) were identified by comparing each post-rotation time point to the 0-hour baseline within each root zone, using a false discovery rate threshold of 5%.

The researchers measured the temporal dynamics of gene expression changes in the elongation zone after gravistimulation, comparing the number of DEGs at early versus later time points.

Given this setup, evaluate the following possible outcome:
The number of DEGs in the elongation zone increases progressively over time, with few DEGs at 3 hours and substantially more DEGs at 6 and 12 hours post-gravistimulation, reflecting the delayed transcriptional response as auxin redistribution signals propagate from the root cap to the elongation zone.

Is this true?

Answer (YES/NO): YES